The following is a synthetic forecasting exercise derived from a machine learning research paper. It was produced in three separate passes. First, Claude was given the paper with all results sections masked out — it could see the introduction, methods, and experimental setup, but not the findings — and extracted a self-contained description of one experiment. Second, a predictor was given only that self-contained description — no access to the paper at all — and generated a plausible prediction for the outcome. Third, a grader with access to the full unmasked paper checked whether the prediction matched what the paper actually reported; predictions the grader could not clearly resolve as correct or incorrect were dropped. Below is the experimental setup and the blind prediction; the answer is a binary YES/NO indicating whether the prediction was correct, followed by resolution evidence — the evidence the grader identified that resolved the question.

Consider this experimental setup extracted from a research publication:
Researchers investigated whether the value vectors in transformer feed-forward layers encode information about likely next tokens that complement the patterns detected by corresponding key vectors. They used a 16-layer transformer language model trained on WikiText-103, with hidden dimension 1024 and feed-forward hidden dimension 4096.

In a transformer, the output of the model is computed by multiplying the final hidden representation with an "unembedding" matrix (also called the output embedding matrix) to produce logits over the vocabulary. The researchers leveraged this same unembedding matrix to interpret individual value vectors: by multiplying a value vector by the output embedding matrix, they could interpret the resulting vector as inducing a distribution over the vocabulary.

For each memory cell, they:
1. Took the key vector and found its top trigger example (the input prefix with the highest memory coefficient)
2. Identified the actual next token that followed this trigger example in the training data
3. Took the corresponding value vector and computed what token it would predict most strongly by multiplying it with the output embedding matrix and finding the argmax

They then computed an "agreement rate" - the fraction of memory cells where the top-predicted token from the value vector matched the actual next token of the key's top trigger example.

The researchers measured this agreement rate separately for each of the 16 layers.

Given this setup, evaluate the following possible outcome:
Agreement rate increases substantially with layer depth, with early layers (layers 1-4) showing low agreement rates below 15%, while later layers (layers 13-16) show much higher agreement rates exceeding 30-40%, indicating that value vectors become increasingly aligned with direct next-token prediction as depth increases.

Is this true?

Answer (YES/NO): NO